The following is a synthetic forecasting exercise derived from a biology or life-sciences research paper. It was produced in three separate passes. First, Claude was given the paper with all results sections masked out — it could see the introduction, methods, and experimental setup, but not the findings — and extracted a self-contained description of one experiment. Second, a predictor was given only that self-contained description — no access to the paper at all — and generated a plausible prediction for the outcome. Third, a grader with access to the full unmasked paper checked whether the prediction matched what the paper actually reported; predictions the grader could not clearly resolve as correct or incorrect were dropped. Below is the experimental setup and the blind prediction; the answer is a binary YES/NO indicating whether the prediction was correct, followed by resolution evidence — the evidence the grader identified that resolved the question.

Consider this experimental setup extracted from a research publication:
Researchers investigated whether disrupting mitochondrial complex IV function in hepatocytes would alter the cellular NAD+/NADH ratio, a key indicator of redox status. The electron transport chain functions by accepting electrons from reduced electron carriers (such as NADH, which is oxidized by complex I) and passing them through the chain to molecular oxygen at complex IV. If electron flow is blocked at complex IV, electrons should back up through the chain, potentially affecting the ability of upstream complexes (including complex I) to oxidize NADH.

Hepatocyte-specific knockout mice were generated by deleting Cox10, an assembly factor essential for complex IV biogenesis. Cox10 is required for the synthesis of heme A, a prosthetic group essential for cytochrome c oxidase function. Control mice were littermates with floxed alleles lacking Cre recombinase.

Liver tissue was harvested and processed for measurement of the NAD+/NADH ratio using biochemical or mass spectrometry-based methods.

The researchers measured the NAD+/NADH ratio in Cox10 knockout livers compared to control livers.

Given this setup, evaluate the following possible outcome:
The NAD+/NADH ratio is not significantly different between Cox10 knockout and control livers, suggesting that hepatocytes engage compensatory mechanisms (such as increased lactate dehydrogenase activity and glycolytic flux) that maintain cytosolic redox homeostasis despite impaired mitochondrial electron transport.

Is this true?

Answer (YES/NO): NO